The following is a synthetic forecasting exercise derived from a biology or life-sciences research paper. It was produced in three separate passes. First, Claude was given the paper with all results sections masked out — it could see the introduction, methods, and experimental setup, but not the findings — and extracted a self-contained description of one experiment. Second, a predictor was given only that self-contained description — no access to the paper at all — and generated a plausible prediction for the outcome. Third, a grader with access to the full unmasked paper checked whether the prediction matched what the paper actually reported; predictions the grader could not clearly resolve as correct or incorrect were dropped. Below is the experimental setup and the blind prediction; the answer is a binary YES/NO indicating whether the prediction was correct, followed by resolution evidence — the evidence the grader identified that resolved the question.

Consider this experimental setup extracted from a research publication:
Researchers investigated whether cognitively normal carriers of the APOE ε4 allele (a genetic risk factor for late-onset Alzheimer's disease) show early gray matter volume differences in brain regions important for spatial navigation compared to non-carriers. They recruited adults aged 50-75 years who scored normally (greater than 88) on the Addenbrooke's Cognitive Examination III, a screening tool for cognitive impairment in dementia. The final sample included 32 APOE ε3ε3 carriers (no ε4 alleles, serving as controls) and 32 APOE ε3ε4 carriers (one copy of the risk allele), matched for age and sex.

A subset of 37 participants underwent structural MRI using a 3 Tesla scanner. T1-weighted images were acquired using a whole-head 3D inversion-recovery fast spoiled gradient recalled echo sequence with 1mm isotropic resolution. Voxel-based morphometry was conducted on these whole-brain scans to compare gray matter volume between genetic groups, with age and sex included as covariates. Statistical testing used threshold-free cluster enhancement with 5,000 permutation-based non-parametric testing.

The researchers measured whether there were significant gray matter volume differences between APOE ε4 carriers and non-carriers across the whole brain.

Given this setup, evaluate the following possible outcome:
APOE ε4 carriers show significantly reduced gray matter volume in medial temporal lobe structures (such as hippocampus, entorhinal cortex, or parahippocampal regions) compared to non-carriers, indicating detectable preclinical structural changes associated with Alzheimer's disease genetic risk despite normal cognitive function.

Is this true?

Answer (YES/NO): NO